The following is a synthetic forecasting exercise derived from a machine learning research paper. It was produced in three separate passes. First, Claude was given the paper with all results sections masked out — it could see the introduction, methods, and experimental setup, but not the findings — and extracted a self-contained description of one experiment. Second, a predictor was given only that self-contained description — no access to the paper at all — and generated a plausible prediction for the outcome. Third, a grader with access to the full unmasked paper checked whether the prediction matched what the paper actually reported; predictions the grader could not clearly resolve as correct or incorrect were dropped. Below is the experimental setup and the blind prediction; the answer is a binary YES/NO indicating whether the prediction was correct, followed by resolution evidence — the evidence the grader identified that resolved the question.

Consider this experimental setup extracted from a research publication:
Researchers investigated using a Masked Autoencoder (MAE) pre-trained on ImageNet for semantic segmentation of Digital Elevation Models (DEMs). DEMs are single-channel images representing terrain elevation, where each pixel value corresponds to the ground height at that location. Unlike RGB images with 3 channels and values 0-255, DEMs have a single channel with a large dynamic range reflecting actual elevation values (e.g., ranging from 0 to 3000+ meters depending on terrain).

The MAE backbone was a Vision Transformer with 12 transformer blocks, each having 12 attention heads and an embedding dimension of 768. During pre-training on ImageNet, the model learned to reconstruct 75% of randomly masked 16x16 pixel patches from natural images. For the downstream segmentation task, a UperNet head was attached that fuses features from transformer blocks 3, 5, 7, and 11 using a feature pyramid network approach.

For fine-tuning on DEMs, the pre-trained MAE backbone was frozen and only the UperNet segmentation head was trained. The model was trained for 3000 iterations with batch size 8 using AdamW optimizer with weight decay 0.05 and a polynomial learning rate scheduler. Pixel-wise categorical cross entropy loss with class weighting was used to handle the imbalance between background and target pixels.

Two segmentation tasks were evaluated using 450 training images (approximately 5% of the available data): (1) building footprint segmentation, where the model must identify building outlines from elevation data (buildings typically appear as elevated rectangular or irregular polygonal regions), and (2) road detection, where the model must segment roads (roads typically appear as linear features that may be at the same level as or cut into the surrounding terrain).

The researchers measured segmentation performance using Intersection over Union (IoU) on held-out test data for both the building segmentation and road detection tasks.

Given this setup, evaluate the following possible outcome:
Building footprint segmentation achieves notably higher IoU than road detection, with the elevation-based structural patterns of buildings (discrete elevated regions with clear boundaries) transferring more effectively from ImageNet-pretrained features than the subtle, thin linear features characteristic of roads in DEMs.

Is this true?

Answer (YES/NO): NO